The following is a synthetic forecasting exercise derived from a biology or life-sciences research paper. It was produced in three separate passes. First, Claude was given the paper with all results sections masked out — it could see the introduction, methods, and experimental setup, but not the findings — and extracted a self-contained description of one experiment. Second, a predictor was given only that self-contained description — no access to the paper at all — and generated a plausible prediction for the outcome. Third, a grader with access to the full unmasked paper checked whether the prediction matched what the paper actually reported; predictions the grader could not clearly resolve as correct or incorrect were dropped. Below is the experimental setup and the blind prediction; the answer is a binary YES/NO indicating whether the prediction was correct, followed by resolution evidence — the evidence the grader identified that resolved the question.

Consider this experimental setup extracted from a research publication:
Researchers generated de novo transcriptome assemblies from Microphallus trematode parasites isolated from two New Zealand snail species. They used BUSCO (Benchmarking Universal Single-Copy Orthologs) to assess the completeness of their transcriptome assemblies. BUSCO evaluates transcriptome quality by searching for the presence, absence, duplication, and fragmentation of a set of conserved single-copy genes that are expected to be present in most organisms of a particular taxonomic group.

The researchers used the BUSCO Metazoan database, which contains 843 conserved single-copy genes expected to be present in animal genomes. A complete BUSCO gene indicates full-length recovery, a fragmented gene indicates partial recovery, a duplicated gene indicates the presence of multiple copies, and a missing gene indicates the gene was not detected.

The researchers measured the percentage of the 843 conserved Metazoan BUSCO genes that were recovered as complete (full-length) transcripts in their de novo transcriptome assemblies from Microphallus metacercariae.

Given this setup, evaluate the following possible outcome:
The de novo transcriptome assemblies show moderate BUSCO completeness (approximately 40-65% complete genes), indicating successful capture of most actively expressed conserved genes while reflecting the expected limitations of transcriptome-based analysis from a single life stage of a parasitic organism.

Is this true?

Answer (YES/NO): NO